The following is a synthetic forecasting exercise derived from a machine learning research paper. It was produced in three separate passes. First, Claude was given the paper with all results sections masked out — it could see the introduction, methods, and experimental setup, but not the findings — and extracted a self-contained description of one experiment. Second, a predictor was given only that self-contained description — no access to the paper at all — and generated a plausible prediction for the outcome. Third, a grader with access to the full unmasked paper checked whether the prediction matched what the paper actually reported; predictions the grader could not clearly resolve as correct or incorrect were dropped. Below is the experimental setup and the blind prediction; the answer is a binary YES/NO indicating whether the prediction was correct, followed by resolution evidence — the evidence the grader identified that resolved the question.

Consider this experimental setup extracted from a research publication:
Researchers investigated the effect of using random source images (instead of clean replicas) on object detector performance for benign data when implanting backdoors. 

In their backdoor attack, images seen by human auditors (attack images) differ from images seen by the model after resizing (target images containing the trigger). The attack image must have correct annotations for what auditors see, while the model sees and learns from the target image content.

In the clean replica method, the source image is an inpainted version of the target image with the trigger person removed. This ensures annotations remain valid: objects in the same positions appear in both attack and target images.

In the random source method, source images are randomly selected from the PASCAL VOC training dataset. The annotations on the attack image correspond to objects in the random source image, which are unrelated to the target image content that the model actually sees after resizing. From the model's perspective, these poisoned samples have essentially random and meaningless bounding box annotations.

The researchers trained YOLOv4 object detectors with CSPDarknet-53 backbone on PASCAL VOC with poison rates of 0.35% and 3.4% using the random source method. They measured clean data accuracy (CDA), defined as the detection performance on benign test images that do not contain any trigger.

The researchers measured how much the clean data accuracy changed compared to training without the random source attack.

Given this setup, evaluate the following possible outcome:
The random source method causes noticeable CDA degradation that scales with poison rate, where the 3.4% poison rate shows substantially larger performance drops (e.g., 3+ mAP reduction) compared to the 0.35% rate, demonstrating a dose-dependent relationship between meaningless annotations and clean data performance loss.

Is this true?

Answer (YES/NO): NO